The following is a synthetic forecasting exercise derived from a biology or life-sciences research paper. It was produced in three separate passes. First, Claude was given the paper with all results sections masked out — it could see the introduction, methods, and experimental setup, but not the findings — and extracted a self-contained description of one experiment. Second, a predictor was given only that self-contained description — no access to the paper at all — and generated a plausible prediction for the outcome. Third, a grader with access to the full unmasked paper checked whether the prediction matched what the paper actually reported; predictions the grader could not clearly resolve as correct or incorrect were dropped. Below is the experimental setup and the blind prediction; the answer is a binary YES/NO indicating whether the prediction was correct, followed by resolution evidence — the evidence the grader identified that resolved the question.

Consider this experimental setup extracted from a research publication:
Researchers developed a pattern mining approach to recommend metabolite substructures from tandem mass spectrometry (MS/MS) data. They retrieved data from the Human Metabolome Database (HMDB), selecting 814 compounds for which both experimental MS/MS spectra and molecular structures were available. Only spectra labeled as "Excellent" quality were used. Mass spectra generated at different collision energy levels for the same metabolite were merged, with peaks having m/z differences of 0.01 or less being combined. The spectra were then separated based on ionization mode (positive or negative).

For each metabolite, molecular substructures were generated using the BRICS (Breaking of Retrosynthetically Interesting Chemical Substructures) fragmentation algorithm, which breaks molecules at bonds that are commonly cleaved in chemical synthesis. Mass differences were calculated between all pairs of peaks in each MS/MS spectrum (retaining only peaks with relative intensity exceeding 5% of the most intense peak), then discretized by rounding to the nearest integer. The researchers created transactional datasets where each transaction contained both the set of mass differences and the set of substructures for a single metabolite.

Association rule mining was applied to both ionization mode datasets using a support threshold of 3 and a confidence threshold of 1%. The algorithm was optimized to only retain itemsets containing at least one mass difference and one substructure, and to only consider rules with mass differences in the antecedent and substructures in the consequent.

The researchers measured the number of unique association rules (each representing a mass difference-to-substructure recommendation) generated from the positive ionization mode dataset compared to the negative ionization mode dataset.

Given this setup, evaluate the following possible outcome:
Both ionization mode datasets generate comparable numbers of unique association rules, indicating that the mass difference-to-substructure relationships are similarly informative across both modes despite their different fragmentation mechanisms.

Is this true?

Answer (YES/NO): NO